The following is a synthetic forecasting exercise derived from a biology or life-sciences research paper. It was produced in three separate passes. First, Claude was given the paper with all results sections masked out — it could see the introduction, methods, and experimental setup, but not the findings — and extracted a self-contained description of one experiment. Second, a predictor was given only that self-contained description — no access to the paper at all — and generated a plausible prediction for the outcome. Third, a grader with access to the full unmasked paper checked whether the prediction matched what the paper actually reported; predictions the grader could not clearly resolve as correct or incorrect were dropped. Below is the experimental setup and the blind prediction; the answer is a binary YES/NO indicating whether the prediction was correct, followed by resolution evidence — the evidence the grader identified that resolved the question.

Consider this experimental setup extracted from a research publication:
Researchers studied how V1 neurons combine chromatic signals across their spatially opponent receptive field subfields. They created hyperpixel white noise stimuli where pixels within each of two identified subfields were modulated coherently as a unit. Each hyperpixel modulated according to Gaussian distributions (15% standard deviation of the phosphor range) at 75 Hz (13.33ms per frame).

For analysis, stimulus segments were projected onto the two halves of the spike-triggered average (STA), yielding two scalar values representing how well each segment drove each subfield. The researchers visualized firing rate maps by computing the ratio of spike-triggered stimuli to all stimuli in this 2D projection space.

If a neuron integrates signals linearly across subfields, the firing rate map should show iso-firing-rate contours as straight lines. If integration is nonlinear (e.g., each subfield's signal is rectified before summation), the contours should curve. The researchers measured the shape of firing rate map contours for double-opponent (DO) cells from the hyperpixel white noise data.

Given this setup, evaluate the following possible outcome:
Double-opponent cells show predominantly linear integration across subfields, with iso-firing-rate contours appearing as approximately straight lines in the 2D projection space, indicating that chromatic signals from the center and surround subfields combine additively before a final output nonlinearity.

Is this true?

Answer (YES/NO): YES